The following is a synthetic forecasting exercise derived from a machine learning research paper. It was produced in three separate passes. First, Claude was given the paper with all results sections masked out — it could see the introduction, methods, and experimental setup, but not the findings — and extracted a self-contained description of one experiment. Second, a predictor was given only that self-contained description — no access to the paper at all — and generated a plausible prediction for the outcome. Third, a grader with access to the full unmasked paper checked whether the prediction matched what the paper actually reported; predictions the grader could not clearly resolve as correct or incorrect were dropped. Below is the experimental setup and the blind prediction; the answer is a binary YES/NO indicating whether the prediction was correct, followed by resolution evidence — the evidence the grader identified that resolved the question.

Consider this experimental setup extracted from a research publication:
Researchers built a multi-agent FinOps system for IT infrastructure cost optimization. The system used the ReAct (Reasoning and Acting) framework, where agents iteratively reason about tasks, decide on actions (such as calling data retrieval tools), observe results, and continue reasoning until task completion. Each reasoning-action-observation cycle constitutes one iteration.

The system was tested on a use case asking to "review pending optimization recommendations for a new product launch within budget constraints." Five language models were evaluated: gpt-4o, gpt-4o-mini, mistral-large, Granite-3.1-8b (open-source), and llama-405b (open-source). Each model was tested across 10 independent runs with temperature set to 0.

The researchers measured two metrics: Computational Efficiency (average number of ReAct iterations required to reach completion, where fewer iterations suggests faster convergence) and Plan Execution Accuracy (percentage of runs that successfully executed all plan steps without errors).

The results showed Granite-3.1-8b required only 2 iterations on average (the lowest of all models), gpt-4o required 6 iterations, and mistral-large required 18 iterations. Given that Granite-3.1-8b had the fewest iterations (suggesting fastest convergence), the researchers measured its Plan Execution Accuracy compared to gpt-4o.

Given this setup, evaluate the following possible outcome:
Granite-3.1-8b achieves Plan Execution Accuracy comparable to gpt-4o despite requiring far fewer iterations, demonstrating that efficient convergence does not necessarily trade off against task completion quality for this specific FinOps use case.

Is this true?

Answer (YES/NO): NO